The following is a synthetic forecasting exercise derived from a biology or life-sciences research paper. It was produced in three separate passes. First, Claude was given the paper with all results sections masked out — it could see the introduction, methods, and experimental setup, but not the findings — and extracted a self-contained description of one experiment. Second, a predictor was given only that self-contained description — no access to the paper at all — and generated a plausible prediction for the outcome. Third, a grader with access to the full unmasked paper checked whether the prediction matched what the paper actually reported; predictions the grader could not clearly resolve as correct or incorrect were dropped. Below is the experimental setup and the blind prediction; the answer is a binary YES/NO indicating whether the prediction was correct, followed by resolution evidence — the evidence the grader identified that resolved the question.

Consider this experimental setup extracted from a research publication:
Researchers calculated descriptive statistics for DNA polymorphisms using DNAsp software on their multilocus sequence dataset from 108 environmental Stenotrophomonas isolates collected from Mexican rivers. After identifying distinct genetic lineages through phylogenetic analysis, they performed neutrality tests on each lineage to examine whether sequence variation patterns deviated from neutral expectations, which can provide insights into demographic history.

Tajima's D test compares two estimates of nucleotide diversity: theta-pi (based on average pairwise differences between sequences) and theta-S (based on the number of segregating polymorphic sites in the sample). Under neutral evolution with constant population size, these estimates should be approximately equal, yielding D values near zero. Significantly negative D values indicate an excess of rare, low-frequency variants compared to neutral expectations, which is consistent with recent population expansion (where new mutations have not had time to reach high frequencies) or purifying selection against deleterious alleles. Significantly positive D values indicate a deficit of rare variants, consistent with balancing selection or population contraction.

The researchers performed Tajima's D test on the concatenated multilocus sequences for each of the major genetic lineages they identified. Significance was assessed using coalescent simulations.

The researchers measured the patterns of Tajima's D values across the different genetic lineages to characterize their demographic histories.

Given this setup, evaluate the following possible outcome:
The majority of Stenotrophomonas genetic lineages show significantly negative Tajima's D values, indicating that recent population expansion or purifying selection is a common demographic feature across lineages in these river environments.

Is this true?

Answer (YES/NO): NO